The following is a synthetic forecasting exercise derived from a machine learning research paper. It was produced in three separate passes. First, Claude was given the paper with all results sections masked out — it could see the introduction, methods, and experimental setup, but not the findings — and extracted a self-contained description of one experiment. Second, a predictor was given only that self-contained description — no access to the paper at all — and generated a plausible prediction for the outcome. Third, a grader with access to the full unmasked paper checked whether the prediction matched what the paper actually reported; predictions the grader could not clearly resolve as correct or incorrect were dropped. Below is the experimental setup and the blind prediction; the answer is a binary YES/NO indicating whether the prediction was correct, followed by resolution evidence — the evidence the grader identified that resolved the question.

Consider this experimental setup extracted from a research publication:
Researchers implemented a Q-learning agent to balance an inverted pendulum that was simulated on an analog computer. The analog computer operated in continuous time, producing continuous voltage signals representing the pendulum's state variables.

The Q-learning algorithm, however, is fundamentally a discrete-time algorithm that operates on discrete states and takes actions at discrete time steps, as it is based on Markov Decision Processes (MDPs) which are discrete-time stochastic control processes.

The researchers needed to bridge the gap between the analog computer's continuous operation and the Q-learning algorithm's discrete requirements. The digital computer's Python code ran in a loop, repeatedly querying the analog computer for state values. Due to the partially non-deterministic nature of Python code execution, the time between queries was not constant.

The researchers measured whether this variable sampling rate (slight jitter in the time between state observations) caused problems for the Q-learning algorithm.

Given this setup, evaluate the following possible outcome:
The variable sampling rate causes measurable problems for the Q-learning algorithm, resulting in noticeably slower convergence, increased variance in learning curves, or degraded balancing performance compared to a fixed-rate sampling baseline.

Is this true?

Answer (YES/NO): NO